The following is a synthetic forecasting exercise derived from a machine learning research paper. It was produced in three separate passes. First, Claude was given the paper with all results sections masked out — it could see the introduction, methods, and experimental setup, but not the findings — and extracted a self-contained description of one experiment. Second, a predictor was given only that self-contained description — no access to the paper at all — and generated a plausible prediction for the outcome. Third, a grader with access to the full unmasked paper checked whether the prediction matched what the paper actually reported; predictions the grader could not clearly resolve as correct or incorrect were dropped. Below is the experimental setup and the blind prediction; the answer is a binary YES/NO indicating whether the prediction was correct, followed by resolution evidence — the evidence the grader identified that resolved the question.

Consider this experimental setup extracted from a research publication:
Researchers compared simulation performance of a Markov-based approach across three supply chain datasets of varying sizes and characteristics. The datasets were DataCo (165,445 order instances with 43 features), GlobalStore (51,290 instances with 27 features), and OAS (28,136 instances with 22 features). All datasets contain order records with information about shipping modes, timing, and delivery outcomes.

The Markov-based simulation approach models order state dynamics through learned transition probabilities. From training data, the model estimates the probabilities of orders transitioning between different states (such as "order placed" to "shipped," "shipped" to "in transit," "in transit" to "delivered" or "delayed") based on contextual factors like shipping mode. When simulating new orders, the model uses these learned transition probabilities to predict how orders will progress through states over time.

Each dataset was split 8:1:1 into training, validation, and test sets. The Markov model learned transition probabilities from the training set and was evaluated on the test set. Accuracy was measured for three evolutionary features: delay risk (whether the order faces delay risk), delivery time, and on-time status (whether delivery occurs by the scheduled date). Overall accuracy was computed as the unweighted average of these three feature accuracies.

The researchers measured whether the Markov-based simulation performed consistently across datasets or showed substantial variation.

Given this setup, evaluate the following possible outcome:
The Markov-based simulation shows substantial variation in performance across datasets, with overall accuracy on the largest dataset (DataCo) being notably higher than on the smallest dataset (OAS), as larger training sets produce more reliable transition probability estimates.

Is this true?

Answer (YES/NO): NO